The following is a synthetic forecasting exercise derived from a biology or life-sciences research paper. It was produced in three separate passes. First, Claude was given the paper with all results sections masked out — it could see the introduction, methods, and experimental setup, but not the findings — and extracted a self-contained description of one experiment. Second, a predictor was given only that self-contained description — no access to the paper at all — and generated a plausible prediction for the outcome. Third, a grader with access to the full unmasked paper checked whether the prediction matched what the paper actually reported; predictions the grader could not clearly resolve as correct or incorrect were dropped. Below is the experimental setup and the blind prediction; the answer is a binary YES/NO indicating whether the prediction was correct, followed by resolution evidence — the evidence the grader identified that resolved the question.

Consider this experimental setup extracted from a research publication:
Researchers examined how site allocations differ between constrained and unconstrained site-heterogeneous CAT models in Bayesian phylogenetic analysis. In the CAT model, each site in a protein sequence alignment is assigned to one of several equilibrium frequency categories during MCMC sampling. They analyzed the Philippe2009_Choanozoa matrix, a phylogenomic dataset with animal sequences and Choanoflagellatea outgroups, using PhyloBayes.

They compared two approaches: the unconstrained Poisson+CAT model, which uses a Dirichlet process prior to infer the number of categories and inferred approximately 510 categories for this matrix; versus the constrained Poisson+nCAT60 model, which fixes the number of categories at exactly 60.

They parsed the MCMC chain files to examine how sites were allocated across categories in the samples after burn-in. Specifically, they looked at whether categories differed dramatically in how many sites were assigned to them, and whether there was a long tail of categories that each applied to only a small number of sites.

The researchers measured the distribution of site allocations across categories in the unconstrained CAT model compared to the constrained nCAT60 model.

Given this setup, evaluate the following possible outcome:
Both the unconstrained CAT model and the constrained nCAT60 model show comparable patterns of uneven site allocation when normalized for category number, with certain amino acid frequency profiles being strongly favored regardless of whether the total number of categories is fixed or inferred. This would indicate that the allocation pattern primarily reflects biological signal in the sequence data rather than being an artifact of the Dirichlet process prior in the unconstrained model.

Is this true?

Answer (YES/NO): NO